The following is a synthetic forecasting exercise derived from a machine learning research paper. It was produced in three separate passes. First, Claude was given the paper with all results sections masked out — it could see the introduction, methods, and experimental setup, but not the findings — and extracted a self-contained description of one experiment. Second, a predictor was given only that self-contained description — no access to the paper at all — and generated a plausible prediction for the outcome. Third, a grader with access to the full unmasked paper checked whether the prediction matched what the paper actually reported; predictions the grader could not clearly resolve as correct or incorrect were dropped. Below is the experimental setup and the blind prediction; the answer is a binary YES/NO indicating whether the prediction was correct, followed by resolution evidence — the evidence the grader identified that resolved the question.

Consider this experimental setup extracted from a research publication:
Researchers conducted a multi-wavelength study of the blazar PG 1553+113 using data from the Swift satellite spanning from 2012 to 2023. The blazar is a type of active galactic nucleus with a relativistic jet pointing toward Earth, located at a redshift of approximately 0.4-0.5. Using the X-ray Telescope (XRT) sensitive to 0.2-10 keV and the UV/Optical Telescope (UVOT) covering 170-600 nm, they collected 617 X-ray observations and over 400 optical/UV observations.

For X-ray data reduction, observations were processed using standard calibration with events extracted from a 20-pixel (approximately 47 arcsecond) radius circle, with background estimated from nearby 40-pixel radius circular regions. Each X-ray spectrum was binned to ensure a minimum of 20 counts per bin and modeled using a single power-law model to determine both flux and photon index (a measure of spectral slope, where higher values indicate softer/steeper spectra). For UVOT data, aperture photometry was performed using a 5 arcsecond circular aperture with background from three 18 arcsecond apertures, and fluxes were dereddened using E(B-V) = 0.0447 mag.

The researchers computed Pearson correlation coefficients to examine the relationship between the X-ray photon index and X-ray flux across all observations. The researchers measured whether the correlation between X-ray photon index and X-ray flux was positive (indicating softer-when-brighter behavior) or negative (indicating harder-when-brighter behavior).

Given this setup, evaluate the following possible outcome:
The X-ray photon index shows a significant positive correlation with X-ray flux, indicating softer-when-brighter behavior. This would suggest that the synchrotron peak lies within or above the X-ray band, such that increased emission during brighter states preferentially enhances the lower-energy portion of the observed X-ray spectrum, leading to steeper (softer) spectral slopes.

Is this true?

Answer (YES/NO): NO